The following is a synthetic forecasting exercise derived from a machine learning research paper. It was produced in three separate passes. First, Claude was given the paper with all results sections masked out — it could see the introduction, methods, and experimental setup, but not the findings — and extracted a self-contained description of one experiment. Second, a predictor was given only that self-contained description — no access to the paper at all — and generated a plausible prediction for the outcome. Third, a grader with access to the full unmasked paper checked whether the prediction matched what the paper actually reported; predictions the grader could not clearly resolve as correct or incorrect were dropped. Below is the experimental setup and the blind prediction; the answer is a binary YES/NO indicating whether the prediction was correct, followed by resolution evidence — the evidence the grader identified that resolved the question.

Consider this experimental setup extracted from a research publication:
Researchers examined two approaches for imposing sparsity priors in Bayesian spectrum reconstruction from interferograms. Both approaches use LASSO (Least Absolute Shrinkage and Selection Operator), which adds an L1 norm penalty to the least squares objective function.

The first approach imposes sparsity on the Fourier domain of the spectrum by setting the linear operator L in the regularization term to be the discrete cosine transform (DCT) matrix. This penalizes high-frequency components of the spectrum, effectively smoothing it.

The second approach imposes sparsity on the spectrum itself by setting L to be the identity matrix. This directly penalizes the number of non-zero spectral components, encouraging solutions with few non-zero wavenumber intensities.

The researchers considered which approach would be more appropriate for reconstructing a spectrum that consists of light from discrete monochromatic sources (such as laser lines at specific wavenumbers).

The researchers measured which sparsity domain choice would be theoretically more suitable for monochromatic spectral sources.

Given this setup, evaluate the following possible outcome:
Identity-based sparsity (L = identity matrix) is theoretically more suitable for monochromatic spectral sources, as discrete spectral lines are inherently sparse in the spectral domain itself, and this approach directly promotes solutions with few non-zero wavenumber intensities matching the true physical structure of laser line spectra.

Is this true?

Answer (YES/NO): YES